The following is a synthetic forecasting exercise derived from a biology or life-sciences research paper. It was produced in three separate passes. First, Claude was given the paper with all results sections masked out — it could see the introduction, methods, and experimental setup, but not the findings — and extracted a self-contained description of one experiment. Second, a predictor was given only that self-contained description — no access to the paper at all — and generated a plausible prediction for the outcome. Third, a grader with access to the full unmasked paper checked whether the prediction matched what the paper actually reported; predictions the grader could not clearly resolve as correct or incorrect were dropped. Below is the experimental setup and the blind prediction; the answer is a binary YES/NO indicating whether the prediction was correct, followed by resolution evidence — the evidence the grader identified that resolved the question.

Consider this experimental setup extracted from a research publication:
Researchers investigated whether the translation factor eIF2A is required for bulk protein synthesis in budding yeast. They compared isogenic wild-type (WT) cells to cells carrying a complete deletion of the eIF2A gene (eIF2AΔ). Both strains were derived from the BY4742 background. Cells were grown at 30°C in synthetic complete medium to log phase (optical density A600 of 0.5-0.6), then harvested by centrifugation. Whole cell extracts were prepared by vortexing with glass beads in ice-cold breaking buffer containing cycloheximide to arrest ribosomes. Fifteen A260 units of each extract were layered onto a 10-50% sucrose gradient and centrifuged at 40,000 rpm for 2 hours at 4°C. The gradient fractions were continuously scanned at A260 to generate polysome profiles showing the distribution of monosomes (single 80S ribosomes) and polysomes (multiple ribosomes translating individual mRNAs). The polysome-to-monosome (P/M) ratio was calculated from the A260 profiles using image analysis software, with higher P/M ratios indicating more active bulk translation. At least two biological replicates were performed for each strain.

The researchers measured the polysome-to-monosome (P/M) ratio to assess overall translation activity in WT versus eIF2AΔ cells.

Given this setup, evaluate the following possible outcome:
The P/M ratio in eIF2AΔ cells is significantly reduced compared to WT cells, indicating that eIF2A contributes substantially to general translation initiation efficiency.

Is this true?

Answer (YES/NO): NO